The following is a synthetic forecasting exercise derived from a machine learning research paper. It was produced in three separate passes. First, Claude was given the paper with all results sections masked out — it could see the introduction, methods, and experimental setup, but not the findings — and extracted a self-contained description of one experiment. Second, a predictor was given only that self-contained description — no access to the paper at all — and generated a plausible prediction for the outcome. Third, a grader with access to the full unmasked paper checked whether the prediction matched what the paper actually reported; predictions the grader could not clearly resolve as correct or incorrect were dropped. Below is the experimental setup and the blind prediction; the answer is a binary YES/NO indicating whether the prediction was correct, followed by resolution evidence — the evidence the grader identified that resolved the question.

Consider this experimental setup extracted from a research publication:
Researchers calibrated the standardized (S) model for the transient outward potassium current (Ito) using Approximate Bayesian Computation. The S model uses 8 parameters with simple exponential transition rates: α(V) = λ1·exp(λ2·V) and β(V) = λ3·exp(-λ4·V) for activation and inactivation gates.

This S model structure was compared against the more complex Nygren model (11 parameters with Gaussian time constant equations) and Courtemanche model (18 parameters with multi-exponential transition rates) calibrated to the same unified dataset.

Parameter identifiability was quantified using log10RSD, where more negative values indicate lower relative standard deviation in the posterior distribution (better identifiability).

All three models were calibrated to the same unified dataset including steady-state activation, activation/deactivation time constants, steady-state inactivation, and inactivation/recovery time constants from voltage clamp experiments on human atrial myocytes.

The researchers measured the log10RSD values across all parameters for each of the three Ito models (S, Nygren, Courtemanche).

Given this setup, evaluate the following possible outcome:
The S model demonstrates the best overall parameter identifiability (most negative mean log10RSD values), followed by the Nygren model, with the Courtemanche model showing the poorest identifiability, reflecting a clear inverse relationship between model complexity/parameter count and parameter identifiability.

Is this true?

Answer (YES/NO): NO